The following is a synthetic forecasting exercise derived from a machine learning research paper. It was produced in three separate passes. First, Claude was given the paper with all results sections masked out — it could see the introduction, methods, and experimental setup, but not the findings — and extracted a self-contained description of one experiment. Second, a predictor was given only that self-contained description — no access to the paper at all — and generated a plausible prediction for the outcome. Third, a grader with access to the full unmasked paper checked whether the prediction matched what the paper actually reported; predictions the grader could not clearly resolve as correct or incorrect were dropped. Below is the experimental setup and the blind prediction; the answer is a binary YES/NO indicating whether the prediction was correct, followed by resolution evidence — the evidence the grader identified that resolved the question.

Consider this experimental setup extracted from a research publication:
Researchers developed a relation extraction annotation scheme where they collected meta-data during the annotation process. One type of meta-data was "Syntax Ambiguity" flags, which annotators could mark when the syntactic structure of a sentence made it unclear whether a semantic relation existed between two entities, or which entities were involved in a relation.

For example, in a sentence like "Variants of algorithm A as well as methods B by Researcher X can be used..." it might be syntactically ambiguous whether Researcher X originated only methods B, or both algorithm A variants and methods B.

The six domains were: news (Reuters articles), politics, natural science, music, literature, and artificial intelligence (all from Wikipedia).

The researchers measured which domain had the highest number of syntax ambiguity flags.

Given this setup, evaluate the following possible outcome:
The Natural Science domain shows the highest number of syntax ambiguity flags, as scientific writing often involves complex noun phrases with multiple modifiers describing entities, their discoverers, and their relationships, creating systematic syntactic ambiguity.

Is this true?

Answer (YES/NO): NO